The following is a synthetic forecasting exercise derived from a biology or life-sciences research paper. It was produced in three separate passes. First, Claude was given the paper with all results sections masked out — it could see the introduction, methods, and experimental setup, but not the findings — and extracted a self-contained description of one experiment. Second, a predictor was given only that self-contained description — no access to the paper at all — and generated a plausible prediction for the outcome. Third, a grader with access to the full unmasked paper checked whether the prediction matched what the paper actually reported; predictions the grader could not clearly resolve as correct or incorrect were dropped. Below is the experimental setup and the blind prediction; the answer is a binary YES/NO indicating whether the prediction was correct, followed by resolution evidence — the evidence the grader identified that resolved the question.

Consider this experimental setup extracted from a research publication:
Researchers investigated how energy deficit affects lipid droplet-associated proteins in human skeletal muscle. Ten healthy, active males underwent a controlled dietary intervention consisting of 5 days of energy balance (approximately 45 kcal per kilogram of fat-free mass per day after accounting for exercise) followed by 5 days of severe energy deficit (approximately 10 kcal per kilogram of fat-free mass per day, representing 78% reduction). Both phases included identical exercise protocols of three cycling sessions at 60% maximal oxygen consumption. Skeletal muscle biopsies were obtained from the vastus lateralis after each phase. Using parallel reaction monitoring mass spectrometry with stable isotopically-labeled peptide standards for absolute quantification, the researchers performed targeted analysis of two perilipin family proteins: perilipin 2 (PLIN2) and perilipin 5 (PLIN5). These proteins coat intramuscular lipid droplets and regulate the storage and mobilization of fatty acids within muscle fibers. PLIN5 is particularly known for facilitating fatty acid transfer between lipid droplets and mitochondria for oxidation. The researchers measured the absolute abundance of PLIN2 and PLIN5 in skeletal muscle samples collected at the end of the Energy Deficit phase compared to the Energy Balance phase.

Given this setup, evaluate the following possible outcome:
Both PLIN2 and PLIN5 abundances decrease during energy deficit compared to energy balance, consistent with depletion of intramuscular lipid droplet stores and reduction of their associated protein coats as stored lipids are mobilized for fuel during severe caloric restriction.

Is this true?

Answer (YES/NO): NO